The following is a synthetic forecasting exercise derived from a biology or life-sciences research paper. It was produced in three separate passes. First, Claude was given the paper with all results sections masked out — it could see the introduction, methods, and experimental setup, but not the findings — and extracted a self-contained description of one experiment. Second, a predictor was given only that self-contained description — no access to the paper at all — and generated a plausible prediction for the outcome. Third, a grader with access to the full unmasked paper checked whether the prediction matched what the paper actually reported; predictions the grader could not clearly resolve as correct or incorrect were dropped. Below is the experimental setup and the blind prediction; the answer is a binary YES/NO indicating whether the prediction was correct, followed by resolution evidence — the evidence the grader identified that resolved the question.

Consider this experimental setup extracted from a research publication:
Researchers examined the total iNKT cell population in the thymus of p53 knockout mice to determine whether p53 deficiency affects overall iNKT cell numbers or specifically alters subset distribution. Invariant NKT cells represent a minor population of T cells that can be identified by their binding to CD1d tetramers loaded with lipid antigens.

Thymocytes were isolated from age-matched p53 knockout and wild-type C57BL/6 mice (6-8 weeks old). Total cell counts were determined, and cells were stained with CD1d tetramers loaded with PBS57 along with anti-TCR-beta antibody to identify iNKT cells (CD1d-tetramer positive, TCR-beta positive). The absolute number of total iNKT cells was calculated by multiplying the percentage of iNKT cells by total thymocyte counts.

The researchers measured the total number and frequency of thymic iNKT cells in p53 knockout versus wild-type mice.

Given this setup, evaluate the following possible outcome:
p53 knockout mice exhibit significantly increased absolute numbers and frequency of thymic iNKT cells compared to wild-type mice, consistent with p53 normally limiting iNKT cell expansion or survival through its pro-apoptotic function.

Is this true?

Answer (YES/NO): NO